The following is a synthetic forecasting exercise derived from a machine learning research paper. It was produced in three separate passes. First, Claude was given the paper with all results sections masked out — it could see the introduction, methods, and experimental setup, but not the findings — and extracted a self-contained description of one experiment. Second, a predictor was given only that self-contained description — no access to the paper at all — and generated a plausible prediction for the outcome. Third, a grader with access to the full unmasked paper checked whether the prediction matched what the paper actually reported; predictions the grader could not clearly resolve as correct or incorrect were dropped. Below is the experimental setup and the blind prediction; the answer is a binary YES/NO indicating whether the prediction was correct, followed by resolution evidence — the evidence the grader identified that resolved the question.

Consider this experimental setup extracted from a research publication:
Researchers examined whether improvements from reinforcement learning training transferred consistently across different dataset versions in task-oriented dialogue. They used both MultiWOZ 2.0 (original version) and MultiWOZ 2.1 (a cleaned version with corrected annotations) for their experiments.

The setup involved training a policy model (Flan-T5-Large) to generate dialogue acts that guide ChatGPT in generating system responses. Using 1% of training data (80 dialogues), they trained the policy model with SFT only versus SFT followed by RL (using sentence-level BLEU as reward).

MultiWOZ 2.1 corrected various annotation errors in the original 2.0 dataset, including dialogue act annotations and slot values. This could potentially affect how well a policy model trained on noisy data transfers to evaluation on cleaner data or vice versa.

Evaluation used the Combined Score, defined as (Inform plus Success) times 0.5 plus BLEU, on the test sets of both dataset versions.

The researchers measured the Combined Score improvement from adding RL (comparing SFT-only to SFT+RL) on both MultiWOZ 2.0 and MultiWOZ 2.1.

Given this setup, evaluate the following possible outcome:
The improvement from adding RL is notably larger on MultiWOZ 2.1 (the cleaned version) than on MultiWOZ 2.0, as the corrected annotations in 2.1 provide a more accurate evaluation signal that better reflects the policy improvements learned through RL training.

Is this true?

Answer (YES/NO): NO